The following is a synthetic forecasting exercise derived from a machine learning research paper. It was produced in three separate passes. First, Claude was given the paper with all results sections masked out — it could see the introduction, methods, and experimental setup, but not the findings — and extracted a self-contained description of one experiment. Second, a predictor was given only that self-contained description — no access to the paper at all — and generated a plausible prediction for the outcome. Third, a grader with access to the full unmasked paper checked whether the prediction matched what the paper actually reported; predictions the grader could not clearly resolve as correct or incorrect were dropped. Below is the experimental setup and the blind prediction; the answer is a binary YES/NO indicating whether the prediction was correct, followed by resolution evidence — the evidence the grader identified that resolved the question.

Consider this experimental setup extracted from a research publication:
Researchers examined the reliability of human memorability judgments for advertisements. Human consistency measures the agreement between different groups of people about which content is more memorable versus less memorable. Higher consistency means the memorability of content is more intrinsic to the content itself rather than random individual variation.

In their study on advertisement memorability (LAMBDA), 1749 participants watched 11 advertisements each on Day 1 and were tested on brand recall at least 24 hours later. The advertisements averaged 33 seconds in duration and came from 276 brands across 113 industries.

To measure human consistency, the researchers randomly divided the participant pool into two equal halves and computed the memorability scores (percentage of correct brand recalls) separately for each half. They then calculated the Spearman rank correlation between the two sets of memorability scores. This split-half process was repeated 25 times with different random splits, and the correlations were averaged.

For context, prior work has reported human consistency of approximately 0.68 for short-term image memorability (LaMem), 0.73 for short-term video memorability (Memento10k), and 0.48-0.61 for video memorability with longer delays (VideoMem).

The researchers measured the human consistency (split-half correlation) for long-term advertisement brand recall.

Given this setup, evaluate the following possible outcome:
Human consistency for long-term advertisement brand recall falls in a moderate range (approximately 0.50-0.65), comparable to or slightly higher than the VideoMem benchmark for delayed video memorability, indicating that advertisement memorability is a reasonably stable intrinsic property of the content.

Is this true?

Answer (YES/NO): NO